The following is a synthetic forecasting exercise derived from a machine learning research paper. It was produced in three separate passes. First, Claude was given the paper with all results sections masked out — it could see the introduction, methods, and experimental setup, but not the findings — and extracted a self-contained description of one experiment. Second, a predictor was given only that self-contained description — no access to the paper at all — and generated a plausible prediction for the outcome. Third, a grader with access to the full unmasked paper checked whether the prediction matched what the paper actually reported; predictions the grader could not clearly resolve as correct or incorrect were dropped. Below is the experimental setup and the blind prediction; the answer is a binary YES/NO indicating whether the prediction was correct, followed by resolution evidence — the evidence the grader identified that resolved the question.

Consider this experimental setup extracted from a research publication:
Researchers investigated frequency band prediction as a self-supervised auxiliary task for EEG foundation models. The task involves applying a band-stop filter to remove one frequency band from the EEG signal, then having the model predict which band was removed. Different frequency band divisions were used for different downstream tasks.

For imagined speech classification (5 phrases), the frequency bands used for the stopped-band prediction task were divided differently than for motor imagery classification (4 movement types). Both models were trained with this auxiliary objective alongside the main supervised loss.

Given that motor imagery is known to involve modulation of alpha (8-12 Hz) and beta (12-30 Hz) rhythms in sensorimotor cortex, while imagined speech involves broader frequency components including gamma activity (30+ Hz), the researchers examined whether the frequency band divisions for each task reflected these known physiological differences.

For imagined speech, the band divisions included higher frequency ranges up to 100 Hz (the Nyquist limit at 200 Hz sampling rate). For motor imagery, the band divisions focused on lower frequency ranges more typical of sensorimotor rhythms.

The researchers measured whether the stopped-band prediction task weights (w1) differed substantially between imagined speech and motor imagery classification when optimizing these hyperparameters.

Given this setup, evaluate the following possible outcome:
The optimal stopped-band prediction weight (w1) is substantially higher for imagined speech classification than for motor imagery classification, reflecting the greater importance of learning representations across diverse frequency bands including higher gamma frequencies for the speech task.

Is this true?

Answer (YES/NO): YES